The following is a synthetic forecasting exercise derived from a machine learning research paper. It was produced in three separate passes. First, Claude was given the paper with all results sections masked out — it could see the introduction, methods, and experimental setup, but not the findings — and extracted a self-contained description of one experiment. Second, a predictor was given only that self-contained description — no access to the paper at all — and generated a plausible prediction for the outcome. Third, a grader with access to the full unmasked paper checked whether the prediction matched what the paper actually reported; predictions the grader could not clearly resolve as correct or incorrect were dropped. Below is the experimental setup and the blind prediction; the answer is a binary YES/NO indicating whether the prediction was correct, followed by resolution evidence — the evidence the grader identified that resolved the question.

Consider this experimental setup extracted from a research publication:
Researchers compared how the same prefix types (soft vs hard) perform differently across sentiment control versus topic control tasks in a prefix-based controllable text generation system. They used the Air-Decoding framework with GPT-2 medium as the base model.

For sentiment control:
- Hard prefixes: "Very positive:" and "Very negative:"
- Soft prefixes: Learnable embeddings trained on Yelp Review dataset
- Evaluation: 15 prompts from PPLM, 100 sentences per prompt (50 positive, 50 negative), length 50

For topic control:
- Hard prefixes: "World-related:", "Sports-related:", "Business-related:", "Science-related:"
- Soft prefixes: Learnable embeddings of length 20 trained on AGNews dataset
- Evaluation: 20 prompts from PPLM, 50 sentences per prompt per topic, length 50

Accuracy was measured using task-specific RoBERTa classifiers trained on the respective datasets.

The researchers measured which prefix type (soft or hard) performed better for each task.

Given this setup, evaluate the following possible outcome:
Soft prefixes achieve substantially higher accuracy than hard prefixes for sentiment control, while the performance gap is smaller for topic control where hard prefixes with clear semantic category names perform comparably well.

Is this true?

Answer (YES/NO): NO